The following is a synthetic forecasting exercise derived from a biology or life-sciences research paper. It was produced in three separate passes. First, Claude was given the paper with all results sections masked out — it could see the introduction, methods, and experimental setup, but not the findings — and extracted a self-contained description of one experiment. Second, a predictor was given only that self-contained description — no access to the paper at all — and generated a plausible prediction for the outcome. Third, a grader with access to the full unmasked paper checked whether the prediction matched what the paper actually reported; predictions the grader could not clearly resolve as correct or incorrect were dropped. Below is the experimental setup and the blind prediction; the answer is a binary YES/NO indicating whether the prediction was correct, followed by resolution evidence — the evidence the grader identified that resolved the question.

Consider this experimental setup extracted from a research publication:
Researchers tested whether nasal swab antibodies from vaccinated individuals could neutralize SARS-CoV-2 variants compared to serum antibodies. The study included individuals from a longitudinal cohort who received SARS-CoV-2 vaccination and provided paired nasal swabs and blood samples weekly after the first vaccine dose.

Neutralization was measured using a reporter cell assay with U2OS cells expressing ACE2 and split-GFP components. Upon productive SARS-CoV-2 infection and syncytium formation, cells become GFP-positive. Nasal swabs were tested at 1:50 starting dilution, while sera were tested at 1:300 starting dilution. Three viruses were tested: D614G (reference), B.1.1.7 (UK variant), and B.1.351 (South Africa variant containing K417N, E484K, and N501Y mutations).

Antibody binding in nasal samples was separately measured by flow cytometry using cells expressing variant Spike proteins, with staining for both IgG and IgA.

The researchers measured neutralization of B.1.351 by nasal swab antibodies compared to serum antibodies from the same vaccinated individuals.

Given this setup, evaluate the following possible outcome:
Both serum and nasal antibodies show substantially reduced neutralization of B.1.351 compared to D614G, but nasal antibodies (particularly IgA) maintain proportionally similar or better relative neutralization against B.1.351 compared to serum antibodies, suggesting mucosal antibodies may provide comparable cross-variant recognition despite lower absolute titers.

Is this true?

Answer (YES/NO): NO